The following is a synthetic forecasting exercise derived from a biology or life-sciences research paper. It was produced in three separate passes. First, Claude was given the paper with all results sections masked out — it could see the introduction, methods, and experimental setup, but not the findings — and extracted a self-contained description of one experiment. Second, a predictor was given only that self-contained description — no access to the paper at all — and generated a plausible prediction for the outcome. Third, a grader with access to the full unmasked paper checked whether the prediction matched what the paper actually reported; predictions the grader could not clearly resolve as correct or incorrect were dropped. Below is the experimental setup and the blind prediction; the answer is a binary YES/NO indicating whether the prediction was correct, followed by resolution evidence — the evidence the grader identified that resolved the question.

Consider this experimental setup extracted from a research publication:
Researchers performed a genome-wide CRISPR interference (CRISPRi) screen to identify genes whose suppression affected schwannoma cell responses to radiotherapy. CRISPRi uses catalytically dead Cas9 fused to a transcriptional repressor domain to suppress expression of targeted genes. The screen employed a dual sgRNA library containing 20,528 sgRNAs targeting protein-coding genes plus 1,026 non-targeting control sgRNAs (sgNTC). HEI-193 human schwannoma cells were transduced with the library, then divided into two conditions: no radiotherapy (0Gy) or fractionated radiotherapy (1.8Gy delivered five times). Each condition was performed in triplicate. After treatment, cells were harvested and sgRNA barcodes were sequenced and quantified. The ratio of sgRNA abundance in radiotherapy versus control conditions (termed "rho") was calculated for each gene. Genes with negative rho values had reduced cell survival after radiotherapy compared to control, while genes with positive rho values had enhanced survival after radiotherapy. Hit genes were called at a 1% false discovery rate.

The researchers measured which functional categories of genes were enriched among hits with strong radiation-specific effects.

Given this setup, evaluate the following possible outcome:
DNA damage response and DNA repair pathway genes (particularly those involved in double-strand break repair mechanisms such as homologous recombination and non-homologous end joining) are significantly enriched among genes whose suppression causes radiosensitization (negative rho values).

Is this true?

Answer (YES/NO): YES